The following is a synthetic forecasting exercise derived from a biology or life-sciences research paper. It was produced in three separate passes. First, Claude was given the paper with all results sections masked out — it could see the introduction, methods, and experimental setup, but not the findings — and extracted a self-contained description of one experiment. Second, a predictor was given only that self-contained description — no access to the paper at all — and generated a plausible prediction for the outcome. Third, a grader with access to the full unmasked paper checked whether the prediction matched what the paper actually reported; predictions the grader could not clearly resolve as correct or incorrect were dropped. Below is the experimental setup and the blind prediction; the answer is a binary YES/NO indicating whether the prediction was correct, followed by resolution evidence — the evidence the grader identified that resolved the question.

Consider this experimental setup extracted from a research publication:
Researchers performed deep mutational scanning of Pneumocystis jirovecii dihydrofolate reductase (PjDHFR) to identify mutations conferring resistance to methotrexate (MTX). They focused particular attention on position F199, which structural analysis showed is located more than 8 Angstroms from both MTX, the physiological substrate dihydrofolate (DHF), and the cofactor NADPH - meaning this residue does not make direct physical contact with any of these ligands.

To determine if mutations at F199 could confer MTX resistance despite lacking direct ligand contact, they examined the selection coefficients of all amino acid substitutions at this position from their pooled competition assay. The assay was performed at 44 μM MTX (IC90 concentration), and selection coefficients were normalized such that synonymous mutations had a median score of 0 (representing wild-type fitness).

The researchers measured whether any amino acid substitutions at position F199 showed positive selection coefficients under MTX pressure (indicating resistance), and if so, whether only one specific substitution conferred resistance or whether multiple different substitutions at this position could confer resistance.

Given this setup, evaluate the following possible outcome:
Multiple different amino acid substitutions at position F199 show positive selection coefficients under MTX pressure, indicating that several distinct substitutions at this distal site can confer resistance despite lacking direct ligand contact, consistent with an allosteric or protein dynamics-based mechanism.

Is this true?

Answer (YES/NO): YES